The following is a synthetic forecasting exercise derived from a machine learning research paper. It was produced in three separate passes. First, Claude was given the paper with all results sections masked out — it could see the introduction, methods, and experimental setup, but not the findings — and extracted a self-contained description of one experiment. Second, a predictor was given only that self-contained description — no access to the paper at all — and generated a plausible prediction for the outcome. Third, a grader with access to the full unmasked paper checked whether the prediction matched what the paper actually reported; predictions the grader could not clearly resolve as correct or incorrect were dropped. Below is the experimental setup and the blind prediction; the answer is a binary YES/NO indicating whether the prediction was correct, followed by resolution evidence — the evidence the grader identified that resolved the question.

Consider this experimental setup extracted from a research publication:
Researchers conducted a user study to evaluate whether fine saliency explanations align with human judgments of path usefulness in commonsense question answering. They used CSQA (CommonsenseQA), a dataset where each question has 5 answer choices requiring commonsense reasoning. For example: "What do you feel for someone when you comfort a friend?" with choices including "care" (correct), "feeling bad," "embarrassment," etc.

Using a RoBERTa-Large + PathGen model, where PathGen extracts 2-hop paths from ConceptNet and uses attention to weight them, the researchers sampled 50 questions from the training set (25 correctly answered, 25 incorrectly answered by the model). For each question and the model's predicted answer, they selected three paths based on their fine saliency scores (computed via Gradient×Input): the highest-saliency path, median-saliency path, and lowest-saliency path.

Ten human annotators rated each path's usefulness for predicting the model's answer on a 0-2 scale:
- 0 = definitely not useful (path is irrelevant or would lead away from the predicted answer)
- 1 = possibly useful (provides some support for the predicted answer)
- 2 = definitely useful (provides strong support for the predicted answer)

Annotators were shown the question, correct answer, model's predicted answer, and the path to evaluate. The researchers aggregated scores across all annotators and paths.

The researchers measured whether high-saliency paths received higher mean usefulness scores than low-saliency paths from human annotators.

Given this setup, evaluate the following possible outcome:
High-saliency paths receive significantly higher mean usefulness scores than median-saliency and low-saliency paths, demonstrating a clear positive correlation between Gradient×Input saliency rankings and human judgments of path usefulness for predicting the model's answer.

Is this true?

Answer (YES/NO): NO